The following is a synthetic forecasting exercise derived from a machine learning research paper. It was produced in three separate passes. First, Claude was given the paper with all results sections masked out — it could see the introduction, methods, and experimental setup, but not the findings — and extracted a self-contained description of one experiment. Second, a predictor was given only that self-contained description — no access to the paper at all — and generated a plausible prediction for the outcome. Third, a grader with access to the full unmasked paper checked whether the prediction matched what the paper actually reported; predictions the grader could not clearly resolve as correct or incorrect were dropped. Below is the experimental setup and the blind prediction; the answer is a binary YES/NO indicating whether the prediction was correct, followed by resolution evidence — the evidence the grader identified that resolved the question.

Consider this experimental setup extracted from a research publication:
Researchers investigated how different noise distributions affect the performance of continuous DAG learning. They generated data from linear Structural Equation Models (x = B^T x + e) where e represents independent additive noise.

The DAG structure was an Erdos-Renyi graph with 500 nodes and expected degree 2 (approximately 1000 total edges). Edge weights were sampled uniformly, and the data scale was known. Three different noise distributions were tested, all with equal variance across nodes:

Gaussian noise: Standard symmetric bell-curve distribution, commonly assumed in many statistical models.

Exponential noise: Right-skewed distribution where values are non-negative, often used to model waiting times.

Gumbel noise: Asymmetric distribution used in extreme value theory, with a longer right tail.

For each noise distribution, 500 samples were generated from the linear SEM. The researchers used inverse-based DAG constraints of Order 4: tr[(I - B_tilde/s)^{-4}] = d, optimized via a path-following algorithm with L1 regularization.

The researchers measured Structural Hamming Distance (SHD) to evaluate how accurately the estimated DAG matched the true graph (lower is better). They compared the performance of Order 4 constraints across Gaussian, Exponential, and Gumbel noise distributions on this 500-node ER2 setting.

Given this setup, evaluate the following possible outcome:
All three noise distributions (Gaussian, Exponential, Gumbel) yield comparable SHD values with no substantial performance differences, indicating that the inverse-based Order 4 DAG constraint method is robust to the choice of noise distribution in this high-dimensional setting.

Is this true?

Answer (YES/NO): NO